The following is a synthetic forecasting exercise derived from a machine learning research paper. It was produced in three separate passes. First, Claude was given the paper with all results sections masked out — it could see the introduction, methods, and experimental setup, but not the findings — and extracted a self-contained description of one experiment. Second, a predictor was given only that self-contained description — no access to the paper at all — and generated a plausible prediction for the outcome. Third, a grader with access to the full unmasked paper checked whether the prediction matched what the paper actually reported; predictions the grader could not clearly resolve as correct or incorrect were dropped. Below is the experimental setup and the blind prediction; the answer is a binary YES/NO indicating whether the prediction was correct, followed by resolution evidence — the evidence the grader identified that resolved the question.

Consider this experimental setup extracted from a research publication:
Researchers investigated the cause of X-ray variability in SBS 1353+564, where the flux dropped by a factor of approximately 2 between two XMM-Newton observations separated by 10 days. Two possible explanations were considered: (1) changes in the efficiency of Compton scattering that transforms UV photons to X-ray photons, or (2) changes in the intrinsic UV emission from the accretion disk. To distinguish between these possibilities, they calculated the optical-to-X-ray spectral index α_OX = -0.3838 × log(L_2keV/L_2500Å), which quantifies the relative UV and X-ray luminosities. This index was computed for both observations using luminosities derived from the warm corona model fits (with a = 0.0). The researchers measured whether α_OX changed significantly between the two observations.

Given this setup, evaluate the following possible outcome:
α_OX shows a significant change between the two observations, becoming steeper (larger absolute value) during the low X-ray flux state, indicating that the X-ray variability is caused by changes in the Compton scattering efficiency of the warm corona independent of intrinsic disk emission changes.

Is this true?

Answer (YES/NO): NO